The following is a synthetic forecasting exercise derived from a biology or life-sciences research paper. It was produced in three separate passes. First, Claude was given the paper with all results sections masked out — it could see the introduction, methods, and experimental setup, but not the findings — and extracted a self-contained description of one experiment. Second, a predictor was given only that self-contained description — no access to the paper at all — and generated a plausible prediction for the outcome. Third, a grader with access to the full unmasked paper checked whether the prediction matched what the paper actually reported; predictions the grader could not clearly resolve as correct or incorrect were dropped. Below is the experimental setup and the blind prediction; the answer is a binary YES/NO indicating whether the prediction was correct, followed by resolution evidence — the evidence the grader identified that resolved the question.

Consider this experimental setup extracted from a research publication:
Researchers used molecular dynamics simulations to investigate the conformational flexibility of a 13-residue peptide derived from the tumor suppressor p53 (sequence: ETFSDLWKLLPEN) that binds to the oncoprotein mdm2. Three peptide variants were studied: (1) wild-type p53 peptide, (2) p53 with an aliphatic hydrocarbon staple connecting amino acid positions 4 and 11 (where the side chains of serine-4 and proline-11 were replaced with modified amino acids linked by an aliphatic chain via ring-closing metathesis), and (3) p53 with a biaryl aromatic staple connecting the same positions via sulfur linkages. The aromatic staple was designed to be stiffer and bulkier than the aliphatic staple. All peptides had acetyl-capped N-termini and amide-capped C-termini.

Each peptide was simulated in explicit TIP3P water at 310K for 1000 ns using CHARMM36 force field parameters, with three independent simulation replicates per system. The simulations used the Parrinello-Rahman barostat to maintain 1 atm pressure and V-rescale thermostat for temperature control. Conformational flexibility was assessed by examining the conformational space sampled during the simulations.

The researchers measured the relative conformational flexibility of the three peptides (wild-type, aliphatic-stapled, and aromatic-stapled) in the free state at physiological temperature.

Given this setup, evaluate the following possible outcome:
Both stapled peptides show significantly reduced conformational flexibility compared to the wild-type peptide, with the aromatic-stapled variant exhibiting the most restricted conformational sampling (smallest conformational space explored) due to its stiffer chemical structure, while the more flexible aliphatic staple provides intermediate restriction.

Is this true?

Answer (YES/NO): YES